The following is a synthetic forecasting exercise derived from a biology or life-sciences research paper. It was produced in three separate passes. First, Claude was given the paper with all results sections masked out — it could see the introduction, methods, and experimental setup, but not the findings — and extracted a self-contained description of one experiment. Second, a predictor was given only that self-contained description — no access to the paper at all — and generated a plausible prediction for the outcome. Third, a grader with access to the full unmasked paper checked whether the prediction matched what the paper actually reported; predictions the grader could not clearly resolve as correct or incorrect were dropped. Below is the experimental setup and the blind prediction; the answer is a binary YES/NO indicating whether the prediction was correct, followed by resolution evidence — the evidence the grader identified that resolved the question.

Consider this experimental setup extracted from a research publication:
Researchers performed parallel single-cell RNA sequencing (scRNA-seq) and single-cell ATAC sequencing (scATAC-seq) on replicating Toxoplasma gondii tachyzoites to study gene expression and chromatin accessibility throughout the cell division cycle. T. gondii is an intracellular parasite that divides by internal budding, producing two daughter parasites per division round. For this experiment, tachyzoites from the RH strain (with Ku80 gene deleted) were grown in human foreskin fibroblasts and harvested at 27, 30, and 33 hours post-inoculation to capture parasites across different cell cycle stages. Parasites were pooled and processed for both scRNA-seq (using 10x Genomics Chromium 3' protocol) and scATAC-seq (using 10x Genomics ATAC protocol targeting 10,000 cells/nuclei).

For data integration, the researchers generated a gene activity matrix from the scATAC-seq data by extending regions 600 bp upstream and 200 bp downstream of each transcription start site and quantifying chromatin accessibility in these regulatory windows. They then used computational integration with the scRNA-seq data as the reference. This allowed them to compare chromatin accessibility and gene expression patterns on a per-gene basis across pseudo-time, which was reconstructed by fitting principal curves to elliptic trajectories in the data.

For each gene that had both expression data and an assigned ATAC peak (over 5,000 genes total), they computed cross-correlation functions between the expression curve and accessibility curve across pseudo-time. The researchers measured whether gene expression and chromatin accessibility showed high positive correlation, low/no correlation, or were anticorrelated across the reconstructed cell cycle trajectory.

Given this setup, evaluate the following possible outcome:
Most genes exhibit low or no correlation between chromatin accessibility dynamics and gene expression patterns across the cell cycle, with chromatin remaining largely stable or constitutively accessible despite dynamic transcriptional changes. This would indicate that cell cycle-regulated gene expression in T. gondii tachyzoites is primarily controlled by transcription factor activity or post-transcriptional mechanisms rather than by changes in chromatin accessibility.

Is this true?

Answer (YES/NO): NO